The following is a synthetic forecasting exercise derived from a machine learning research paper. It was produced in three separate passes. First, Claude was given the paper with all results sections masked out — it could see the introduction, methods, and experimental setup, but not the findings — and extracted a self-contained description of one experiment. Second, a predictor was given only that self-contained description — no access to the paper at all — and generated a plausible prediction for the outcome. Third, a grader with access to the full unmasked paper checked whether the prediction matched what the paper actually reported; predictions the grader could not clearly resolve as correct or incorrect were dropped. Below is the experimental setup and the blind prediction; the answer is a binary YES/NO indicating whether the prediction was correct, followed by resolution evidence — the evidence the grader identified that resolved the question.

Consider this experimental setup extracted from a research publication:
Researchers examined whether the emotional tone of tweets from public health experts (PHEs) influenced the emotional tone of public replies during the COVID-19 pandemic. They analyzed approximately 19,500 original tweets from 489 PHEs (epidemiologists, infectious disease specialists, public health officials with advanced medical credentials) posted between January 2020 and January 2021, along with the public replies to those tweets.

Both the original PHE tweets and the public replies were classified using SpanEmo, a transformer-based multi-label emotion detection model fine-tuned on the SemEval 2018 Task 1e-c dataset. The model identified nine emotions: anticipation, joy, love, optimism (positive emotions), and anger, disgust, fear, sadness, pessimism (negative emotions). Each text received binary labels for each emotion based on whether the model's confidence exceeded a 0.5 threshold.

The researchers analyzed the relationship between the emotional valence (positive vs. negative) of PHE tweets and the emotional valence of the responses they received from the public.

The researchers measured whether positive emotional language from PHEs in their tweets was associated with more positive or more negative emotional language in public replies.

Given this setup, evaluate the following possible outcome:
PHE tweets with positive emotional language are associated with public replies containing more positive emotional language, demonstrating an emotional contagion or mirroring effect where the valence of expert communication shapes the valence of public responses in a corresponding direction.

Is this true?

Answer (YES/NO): YES